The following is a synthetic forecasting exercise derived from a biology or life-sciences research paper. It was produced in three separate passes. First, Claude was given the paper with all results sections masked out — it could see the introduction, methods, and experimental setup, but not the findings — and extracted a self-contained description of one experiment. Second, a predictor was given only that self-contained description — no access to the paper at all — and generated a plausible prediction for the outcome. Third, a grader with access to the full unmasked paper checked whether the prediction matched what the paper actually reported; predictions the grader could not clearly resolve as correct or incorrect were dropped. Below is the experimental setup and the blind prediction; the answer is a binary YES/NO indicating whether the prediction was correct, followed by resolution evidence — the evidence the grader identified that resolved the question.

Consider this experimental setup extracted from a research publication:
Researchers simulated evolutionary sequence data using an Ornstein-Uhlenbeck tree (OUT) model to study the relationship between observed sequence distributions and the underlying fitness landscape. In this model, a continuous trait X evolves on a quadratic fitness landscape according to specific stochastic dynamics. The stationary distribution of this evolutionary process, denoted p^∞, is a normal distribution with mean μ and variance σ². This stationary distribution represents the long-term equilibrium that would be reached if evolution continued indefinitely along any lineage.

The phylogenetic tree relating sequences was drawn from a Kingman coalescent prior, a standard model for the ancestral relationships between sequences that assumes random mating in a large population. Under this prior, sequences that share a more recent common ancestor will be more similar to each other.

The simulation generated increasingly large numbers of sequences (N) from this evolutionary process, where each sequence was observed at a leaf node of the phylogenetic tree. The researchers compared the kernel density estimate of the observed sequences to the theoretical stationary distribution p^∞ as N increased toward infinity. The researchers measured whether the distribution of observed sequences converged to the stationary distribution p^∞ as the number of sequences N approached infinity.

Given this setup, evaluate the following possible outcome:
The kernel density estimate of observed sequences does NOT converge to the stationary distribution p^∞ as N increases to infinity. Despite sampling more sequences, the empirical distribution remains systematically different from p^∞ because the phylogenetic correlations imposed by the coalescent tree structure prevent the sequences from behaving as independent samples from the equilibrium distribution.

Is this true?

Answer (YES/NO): YES